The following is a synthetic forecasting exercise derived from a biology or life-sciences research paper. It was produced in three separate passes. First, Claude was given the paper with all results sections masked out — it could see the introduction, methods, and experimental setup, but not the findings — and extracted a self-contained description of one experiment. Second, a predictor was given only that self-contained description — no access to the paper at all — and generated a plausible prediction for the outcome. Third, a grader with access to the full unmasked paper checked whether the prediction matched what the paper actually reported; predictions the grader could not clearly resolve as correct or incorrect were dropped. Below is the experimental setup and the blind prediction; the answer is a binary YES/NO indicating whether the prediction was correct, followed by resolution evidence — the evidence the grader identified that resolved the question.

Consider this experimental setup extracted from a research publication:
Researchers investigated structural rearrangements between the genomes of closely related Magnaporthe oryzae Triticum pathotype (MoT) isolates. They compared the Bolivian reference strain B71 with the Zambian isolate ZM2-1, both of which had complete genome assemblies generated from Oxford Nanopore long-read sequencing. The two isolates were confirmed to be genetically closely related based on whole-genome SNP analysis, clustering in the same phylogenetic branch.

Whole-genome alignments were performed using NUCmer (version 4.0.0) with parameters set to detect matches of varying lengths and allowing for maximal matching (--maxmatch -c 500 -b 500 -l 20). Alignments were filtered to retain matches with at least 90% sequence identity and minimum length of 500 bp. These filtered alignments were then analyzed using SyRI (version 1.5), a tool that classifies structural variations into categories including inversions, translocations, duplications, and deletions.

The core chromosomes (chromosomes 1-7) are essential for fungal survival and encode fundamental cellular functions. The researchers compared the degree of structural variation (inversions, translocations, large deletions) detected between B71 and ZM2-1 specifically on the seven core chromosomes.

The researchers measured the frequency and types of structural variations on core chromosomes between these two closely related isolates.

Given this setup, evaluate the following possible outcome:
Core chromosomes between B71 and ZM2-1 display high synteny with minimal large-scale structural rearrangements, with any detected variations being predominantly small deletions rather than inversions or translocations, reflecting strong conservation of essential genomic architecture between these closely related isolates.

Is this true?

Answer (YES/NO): NO